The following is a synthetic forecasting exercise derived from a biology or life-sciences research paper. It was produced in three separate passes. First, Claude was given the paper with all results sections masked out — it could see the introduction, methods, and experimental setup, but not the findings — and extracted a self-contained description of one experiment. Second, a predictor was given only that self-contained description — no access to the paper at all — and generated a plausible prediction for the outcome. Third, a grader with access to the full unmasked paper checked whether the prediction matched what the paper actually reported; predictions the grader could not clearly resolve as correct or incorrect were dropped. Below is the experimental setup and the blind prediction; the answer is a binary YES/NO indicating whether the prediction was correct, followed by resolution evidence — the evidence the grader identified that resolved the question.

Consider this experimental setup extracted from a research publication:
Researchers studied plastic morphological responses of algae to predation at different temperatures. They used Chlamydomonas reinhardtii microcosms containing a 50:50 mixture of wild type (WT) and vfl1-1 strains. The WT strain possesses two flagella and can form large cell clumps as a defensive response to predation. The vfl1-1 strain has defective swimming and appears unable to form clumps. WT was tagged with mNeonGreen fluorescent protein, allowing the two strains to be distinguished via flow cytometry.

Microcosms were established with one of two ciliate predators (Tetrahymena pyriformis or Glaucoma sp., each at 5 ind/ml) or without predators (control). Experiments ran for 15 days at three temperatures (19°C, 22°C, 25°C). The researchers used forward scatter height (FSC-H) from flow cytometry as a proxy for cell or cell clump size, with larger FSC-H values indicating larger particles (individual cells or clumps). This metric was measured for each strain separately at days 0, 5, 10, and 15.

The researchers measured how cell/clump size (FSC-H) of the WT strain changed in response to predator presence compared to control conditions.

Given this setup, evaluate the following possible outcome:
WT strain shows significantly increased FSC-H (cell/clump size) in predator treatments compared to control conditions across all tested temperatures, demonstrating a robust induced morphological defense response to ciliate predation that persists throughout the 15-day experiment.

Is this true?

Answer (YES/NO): YES